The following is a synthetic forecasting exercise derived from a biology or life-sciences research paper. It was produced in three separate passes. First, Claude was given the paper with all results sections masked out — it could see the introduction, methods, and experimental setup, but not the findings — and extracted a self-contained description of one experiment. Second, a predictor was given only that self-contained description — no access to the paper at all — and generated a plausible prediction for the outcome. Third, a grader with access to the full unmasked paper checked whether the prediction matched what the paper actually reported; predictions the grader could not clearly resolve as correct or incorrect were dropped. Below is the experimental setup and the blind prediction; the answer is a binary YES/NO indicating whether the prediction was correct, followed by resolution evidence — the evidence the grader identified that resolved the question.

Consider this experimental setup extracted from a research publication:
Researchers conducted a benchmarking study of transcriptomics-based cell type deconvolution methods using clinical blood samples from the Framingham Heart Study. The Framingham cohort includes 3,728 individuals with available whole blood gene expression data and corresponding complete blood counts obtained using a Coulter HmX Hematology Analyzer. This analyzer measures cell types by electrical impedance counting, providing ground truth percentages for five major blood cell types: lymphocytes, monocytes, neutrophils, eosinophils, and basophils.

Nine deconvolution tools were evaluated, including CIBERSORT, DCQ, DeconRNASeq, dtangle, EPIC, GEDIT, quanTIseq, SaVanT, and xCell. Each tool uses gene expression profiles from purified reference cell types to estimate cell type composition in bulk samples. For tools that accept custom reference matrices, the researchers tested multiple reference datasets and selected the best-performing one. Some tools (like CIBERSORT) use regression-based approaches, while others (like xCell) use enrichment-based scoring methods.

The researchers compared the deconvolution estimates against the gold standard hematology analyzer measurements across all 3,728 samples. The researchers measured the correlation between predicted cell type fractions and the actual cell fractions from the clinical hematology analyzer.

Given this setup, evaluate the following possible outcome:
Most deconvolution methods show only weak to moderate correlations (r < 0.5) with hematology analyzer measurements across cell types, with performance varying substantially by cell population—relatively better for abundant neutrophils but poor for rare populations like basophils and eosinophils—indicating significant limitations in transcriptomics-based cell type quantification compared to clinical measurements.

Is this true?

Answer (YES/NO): NO